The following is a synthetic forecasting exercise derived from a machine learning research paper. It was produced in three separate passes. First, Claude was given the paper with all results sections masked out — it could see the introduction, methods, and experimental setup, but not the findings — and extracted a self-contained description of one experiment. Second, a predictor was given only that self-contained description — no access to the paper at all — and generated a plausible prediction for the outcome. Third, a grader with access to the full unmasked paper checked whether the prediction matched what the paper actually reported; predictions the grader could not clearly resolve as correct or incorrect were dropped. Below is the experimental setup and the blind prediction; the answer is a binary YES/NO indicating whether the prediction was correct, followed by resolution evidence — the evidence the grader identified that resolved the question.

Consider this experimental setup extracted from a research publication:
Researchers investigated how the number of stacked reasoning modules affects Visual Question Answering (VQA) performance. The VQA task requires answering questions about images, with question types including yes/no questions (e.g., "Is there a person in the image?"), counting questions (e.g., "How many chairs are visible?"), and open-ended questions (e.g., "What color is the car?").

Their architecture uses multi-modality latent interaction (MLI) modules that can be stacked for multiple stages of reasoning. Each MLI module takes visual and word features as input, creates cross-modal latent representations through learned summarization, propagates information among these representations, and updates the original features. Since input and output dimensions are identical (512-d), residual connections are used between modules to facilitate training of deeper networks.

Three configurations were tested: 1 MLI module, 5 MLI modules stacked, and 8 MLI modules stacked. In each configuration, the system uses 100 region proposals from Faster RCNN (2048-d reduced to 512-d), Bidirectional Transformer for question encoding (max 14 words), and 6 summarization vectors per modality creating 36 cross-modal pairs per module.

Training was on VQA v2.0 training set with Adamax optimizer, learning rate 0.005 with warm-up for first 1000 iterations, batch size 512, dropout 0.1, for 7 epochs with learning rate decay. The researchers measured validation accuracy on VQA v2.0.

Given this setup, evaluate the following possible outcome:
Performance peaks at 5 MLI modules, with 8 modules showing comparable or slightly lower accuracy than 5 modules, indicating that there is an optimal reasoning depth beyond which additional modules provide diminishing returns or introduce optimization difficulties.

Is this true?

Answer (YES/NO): NO